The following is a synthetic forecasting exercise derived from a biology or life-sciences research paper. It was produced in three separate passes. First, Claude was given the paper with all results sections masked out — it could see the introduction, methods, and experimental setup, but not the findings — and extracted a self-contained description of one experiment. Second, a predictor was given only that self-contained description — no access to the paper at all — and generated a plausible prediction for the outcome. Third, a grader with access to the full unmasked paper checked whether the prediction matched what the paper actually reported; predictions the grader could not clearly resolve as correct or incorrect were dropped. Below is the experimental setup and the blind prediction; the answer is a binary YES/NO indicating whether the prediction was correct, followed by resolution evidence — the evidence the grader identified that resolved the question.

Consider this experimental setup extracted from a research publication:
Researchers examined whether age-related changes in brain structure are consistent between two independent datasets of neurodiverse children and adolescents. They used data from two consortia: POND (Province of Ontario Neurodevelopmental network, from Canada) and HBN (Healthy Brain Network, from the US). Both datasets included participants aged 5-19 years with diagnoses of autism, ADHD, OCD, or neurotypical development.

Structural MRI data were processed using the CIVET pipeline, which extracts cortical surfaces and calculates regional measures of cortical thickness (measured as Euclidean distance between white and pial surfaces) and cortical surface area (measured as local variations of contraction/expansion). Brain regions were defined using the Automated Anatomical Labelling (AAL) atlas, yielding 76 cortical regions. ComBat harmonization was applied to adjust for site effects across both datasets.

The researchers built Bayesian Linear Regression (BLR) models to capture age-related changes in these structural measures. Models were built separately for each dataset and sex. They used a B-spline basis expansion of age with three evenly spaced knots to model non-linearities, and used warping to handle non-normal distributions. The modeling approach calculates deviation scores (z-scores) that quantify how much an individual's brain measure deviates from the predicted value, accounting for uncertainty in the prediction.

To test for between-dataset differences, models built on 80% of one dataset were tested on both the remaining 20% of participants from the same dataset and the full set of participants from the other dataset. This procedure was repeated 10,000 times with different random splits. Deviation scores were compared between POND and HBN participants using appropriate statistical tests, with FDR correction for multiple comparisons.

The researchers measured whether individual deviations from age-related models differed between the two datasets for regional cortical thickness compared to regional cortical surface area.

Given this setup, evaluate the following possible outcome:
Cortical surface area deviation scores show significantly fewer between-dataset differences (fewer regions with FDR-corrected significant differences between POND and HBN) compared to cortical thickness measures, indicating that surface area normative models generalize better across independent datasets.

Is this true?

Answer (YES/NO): NO